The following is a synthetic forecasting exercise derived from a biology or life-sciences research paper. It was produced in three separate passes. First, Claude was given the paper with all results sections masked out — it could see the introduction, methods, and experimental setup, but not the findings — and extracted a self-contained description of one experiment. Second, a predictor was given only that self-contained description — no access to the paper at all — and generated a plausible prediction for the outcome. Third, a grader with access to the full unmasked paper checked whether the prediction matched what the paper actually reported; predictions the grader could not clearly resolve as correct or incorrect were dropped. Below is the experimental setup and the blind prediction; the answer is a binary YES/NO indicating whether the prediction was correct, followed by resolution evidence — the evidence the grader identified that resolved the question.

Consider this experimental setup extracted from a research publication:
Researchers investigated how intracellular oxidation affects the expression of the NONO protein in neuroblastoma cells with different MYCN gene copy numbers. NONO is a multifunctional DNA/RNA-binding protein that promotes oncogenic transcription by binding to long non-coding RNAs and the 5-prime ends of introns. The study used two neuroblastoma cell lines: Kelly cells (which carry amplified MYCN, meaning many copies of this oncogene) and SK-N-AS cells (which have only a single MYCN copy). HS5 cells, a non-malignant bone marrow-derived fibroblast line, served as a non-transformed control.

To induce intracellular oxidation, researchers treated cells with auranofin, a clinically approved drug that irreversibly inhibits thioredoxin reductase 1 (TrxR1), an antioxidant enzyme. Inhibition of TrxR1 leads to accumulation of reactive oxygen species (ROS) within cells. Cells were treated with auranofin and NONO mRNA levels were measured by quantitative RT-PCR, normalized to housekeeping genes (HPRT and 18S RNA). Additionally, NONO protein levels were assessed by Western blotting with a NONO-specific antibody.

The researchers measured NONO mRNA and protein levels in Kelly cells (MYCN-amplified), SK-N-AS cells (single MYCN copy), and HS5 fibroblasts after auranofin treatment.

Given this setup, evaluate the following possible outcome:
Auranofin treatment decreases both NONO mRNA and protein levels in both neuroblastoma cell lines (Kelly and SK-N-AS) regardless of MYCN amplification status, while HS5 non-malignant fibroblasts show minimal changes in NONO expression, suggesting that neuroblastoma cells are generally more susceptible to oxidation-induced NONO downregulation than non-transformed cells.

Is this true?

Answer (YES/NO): NO